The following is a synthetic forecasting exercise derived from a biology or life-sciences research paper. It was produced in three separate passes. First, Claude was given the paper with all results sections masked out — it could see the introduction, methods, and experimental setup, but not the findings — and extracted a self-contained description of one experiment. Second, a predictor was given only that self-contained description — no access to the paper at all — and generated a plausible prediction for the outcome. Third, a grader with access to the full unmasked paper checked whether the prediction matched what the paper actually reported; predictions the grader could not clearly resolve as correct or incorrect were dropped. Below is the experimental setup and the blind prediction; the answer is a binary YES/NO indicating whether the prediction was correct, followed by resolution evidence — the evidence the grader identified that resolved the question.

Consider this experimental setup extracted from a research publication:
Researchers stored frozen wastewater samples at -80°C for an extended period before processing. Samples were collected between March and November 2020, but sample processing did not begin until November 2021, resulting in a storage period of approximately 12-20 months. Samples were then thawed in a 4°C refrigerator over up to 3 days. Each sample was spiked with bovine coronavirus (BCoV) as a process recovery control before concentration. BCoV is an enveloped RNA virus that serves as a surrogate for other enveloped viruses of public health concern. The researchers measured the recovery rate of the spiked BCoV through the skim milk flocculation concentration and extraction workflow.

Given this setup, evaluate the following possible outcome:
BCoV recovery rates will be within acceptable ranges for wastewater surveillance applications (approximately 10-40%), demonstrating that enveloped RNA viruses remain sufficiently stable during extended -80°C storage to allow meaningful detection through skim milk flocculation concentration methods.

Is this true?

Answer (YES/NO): YES